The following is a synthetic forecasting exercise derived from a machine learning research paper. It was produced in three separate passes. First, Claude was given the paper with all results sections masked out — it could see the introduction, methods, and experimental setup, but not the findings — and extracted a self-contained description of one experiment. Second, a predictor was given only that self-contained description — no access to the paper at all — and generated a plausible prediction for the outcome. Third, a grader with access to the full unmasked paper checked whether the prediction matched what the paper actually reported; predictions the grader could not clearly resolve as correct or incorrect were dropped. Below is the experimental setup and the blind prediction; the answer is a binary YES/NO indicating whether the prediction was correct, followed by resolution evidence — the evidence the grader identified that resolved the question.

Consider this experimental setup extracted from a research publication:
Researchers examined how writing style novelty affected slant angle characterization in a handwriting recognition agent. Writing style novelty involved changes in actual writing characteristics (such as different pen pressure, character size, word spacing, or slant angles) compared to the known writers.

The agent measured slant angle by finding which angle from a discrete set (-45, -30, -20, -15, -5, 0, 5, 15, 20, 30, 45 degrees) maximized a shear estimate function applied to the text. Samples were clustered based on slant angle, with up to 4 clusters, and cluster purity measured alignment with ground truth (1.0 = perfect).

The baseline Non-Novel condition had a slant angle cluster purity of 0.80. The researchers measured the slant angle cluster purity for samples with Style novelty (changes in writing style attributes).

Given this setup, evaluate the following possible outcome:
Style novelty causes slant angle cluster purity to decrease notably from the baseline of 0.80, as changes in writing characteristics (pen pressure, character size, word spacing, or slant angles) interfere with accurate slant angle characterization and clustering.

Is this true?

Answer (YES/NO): YES